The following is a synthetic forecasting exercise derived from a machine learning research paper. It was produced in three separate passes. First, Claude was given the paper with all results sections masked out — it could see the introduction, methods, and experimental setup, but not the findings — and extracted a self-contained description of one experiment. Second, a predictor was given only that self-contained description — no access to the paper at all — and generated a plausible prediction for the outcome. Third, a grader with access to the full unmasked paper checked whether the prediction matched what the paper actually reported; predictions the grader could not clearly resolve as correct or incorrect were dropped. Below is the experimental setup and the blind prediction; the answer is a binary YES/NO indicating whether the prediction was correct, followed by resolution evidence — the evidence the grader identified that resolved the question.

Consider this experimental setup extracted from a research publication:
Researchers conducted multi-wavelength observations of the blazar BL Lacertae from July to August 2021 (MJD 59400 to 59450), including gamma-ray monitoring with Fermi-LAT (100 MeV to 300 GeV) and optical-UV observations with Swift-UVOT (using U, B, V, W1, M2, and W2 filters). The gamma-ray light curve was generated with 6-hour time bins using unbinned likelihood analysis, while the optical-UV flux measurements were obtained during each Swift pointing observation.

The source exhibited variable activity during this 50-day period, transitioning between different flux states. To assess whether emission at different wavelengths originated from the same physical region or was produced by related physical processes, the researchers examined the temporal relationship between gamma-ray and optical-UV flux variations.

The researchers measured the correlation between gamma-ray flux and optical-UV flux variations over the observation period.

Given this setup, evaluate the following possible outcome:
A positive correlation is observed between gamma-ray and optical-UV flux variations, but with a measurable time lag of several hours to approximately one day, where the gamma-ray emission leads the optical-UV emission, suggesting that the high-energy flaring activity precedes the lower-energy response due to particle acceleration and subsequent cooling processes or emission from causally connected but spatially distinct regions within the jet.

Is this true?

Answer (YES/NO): NO